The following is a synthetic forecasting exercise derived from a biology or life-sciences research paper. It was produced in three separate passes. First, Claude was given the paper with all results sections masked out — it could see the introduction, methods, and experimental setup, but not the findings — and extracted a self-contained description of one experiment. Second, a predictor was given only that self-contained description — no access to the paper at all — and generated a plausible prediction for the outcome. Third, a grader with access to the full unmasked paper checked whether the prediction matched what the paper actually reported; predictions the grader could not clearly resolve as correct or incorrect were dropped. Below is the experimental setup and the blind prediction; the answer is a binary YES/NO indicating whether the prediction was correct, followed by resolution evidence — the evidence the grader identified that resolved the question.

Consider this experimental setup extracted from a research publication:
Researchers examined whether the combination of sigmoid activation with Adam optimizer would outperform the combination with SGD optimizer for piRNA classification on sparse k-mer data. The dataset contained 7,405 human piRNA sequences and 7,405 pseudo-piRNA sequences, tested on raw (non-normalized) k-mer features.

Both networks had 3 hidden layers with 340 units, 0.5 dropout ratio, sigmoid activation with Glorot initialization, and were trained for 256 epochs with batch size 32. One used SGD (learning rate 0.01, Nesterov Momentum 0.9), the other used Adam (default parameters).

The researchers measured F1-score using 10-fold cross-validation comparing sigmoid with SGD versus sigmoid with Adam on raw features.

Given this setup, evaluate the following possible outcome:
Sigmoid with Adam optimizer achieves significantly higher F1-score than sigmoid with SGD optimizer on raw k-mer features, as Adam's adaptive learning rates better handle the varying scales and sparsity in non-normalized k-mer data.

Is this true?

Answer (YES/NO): YES